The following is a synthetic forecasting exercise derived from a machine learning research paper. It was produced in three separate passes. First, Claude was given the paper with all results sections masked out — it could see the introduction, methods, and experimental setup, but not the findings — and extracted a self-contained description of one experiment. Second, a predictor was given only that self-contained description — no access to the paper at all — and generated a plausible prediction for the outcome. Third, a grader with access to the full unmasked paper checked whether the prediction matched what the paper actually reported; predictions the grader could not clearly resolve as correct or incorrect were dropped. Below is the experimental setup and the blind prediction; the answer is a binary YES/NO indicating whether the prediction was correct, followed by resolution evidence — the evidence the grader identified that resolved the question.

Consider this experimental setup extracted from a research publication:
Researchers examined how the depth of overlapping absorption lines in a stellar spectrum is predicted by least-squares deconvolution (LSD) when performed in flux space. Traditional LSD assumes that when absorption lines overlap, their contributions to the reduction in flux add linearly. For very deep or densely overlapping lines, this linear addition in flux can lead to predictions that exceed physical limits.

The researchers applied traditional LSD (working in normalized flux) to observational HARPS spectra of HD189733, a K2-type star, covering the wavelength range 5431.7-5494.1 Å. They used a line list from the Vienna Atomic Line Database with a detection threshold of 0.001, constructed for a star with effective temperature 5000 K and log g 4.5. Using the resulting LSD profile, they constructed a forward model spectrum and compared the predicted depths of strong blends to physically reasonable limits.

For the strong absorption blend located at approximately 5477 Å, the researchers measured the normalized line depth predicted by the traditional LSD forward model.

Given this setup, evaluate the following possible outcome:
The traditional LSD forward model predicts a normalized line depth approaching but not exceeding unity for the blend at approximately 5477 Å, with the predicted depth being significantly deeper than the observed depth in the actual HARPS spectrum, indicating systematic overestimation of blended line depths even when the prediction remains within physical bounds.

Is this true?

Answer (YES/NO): NO